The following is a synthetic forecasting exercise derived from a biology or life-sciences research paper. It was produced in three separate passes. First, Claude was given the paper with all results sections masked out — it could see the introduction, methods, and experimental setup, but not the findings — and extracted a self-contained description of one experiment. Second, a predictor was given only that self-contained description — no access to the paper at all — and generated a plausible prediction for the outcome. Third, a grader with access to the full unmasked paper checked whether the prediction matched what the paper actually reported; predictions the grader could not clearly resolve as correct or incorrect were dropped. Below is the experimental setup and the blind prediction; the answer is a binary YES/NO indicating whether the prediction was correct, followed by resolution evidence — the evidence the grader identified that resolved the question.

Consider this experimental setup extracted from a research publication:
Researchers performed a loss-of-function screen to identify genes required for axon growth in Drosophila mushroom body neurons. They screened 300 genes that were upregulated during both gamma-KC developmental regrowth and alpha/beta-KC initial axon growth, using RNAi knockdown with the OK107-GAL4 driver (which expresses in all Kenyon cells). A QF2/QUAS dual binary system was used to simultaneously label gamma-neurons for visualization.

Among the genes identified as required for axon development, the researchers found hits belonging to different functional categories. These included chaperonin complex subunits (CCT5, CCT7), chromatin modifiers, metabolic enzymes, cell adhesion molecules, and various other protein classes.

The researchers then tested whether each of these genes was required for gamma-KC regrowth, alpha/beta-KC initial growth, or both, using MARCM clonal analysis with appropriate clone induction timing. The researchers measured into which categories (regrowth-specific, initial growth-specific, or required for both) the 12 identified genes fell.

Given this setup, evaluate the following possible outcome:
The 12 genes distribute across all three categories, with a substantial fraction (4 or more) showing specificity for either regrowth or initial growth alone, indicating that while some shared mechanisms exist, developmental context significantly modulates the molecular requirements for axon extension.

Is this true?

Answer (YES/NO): NO